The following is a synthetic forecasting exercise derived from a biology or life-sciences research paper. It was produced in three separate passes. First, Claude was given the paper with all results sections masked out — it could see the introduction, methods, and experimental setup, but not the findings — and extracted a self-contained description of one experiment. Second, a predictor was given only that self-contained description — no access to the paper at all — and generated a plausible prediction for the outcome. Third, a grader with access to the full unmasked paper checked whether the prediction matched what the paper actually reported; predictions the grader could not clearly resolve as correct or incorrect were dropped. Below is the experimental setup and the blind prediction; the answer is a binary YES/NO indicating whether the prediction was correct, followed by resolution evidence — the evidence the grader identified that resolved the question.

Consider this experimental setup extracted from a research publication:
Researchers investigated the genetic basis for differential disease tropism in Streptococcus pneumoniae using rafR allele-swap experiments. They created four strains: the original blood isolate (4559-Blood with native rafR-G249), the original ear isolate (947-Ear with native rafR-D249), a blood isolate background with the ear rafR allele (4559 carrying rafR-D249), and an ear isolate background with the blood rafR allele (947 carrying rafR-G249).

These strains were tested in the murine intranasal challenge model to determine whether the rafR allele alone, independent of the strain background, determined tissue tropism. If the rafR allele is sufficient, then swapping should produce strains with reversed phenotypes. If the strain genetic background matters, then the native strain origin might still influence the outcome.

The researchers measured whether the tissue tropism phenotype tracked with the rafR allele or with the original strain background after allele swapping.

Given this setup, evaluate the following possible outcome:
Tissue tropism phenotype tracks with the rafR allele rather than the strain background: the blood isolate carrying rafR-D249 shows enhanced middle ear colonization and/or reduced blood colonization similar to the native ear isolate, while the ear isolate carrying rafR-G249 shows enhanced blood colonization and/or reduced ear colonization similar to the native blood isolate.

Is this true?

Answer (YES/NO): YES